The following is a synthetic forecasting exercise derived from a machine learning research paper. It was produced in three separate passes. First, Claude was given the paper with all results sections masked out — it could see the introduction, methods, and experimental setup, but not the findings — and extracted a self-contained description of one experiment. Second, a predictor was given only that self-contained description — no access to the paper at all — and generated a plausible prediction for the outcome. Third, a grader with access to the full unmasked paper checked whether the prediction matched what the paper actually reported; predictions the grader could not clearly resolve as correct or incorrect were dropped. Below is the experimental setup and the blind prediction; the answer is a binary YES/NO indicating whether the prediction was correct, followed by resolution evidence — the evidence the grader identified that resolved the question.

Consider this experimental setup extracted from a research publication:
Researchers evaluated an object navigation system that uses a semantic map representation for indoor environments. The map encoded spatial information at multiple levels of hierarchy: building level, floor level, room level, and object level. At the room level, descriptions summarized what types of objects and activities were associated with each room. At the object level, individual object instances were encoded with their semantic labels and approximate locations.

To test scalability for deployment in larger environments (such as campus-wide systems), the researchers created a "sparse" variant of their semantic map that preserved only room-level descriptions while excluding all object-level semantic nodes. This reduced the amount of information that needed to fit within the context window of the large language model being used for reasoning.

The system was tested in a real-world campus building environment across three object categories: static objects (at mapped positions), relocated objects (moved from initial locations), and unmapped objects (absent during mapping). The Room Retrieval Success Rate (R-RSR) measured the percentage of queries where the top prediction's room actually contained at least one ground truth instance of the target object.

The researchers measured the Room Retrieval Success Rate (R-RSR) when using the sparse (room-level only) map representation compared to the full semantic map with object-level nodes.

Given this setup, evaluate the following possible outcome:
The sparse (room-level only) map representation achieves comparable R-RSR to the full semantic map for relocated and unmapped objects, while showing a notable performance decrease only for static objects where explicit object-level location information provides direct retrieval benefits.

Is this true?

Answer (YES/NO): NO